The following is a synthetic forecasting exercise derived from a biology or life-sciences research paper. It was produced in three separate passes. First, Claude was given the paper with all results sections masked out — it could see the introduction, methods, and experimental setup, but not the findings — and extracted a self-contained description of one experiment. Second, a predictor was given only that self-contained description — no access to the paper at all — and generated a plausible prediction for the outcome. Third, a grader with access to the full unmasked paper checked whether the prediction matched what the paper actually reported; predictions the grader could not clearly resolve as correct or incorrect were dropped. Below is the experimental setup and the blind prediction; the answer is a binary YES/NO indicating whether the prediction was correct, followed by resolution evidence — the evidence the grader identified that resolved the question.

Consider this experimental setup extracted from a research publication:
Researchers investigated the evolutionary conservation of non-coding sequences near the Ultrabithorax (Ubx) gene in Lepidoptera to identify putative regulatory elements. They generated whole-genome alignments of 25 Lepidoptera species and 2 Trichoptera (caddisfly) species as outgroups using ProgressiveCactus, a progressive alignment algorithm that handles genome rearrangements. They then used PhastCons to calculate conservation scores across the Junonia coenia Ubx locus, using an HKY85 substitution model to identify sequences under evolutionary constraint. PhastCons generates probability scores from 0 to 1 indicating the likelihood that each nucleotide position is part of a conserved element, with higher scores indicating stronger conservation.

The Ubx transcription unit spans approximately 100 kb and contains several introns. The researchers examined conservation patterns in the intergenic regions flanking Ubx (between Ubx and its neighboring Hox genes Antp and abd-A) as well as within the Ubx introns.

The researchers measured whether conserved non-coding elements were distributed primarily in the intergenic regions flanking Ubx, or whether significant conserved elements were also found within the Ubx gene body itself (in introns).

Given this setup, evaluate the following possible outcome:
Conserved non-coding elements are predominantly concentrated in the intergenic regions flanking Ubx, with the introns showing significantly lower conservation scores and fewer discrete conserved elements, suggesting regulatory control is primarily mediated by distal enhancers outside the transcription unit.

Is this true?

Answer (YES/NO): NO